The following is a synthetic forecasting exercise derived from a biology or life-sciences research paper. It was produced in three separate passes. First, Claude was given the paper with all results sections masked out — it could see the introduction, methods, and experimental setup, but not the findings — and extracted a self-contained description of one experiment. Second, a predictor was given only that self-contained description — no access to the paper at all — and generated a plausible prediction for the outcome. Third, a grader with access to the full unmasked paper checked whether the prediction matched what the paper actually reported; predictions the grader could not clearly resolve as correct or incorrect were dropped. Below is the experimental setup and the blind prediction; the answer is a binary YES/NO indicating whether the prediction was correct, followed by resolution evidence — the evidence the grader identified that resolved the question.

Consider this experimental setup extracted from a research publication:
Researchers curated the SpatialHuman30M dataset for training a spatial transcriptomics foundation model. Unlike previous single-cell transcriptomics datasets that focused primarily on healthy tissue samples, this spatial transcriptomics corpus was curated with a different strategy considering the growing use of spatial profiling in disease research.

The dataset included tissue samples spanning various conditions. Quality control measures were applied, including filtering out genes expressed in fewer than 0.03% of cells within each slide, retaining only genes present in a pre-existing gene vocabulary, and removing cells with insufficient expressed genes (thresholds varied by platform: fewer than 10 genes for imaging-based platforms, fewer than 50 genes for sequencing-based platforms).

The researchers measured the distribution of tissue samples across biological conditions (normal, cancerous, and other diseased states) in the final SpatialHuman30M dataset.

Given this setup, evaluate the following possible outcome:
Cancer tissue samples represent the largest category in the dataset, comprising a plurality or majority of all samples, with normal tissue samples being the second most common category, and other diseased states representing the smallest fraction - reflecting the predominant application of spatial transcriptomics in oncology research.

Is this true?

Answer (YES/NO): NO